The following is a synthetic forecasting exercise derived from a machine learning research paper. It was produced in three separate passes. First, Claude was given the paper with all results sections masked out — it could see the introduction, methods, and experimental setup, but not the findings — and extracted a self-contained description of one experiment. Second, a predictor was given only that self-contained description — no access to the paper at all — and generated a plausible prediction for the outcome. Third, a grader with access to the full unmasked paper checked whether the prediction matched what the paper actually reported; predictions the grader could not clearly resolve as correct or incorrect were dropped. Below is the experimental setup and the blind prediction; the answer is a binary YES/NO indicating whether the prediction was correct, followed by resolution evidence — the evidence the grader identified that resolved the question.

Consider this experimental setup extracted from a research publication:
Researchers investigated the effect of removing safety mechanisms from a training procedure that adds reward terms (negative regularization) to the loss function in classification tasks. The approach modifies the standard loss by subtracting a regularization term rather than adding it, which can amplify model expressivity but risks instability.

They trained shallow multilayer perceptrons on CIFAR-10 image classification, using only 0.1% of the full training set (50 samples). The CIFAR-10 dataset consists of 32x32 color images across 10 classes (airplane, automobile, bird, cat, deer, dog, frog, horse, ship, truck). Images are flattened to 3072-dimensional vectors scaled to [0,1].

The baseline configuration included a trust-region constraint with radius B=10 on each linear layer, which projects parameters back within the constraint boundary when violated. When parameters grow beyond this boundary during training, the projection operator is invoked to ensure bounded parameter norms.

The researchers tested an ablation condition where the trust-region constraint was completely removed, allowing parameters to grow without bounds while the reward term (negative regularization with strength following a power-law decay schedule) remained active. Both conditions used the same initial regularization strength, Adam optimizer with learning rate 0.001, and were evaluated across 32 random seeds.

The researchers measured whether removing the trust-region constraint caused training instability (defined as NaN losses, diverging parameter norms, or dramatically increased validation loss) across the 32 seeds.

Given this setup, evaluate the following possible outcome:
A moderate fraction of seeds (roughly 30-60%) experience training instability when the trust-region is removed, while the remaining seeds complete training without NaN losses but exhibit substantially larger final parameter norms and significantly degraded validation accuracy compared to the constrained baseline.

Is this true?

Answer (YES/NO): NO